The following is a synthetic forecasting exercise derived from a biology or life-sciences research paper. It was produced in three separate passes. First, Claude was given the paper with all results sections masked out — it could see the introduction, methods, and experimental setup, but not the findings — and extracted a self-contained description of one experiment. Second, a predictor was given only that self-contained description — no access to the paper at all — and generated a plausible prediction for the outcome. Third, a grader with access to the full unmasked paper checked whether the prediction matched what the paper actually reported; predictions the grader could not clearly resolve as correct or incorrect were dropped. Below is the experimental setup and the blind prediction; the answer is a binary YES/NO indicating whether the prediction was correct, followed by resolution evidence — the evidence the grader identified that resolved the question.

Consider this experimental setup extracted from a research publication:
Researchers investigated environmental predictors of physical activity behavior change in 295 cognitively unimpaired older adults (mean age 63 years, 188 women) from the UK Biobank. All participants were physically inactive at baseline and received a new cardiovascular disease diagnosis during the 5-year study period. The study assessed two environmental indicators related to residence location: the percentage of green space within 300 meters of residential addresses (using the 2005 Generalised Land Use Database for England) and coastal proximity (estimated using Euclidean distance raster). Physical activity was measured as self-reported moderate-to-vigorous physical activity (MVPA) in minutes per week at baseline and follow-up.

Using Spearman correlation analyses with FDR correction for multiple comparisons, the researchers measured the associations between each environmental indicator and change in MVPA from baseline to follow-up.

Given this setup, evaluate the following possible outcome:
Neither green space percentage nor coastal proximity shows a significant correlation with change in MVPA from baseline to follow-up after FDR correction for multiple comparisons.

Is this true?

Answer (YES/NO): NO